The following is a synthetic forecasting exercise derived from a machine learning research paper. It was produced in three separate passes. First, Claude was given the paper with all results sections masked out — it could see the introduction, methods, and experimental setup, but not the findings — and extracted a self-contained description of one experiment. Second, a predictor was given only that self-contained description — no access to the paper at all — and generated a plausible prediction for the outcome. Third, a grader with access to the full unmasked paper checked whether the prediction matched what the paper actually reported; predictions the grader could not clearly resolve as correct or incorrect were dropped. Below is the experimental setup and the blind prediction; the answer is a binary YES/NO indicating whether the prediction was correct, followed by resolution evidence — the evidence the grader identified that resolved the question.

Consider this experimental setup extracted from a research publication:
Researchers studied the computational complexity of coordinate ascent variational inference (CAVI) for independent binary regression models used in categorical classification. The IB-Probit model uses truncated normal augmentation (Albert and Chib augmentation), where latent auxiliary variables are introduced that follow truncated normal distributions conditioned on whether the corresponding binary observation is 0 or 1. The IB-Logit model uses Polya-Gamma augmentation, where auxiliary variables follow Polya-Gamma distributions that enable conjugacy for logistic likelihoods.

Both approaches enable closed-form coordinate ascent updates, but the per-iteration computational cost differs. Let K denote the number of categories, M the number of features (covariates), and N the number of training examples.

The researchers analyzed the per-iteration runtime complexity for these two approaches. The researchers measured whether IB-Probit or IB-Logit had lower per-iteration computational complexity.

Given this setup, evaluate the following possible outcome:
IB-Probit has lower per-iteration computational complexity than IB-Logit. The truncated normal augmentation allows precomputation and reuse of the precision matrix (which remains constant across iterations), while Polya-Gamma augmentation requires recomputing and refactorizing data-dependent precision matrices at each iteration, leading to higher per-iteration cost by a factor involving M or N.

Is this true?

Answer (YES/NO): YES